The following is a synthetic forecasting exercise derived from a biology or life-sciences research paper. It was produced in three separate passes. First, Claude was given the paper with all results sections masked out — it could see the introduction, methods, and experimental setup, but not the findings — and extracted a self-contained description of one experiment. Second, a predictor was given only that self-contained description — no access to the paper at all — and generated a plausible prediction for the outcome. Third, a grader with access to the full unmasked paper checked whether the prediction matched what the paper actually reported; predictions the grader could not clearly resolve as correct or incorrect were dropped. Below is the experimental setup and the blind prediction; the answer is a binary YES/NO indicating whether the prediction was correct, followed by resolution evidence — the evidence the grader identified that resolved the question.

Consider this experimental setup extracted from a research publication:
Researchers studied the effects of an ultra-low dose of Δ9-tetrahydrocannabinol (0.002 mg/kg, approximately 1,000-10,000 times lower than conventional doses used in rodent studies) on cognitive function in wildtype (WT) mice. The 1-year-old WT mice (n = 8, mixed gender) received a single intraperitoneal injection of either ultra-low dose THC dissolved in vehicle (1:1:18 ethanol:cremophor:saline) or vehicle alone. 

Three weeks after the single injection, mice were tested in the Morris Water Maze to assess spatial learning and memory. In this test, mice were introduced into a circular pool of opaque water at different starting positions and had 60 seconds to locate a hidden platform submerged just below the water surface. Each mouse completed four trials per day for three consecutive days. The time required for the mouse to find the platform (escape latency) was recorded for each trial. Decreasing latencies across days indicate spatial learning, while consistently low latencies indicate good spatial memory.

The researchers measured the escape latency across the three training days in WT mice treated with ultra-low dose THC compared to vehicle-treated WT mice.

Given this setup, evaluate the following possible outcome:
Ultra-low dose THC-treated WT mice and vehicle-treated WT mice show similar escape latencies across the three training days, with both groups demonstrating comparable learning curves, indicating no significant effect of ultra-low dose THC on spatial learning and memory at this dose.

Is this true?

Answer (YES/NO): NO